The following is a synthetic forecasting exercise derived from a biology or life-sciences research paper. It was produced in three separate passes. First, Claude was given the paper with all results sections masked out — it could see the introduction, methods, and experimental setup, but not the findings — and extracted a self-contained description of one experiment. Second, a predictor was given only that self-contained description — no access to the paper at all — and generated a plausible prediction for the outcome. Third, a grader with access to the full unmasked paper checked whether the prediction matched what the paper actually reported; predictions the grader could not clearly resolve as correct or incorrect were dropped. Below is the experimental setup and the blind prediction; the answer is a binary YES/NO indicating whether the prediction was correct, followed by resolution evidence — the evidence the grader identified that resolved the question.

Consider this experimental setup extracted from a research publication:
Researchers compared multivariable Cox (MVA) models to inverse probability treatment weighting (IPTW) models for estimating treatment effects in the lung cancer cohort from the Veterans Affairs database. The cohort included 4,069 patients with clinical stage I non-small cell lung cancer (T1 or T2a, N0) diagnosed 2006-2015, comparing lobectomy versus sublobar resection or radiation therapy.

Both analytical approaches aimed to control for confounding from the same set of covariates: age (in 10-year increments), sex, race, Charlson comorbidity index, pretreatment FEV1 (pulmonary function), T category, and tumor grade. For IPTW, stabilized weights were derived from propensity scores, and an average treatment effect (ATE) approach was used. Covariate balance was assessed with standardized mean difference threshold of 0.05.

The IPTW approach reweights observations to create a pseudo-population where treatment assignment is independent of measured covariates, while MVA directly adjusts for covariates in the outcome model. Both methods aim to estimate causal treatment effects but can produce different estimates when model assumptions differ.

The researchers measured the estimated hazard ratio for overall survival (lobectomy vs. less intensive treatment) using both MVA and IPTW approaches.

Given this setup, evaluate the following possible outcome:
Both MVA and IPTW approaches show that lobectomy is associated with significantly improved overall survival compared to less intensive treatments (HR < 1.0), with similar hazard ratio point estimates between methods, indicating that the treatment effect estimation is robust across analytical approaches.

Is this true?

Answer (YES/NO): YES